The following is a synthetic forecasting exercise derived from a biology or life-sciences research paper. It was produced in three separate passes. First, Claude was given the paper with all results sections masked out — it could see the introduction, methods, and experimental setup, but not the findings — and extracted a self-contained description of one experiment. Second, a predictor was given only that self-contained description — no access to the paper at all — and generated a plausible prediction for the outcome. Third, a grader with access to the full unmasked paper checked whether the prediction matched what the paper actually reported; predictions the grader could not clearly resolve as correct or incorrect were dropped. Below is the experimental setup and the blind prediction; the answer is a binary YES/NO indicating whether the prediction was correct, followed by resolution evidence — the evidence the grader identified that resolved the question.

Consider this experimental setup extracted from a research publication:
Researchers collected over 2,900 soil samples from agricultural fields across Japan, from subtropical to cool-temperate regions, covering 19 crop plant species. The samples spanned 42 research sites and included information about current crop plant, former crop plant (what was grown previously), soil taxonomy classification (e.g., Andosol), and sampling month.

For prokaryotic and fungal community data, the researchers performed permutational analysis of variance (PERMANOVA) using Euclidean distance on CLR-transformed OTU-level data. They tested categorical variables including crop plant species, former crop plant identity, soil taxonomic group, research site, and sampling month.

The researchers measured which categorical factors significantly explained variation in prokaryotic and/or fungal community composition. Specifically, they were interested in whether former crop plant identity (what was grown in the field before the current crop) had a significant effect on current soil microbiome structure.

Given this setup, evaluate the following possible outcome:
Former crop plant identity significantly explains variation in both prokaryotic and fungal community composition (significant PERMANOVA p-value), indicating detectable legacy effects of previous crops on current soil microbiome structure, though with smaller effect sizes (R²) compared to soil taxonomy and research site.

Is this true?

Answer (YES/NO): NO